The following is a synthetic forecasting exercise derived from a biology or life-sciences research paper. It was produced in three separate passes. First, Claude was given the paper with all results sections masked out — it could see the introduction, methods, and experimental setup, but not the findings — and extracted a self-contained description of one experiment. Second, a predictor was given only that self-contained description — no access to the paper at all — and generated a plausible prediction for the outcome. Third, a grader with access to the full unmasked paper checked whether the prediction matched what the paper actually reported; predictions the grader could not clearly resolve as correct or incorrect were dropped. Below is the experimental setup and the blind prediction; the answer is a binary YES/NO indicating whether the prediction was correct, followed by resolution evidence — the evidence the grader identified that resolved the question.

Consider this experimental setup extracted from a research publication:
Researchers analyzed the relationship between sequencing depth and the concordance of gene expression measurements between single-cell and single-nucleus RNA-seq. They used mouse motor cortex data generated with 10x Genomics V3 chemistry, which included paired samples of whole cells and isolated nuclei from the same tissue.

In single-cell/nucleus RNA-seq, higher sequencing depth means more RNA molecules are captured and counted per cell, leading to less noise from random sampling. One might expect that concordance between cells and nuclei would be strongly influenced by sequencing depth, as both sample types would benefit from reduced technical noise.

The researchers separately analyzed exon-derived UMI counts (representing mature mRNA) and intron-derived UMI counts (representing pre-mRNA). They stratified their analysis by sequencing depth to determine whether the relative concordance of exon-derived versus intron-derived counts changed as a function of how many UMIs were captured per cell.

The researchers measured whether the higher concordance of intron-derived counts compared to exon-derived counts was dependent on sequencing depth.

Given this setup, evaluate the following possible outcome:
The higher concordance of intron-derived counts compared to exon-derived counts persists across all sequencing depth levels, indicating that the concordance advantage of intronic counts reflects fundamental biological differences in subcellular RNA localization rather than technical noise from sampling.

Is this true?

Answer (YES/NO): YES